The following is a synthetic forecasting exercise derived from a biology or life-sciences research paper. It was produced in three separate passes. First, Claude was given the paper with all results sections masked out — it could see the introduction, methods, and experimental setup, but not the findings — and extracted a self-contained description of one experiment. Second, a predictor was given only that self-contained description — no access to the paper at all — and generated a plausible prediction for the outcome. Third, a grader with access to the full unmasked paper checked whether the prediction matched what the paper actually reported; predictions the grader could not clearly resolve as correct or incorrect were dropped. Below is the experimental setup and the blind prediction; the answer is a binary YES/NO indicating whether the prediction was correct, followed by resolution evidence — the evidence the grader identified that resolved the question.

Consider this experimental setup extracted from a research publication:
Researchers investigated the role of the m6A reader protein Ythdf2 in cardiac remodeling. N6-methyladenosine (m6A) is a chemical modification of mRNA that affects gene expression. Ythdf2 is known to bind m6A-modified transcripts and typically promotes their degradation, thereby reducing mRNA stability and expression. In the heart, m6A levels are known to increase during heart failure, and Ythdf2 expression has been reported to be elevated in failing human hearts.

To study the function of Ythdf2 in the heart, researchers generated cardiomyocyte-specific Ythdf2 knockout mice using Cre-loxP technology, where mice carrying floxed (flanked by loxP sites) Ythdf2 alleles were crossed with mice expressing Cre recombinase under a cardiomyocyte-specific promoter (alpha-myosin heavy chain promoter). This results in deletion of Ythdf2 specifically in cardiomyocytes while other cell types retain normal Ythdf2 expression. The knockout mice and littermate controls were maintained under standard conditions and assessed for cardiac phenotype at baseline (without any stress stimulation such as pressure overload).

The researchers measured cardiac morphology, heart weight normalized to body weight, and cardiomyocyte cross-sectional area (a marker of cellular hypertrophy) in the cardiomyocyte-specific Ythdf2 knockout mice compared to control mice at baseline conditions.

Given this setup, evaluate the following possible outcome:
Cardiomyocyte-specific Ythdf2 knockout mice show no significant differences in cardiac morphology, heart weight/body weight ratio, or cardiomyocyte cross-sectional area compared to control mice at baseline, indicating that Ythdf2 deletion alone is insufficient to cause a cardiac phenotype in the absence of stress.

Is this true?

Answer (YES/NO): NO